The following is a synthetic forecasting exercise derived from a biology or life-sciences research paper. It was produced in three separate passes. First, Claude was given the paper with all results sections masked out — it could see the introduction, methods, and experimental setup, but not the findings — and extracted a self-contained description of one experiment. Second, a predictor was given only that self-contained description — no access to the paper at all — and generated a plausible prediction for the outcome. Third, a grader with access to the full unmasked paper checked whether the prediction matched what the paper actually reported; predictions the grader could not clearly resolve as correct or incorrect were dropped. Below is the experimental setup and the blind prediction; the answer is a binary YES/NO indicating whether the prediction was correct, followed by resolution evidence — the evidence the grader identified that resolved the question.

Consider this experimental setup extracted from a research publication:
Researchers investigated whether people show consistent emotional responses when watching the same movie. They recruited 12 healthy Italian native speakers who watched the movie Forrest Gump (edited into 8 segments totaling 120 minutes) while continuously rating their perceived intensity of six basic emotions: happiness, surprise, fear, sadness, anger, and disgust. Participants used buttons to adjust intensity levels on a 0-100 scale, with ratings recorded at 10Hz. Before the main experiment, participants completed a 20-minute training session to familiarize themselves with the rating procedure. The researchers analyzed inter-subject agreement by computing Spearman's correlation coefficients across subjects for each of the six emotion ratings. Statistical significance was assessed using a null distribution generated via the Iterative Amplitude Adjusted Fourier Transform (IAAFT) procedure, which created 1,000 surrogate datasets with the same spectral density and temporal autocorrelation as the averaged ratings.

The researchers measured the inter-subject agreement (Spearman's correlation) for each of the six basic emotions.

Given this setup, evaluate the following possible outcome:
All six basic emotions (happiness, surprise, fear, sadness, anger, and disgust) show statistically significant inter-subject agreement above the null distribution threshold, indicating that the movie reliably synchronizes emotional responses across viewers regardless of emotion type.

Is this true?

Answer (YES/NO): NO